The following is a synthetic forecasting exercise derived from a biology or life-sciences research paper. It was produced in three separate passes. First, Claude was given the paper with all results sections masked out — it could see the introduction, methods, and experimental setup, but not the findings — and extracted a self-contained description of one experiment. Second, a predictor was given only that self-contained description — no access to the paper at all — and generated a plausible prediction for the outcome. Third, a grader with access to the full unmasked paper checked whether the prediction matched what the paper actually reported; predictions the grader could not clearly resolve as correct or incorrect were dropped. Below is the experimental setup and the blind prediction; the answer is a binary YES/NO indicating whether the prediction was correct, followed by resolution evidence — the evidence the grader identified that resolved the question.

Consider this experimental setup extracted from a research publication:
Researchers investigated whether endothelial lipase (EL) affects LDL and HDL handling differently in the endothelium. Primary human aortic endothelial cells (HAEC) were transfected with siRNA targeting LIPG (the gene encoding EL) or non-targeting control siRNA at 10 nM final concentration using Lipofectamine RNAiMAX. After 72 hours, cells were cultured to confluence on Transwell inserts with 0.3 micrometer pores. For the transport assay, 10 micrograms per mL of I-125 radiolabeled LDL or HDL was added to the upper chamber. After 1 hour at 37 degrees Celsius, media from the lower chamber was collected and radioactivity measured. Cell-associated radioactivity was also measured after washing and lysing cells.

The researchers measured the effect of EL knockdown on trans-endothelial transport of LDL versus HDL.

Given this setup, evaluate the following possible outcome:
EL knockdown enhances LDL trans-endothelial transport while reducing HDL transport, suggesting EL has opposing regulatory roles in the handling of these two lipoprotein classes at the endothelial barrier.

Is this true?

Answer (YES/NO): NO